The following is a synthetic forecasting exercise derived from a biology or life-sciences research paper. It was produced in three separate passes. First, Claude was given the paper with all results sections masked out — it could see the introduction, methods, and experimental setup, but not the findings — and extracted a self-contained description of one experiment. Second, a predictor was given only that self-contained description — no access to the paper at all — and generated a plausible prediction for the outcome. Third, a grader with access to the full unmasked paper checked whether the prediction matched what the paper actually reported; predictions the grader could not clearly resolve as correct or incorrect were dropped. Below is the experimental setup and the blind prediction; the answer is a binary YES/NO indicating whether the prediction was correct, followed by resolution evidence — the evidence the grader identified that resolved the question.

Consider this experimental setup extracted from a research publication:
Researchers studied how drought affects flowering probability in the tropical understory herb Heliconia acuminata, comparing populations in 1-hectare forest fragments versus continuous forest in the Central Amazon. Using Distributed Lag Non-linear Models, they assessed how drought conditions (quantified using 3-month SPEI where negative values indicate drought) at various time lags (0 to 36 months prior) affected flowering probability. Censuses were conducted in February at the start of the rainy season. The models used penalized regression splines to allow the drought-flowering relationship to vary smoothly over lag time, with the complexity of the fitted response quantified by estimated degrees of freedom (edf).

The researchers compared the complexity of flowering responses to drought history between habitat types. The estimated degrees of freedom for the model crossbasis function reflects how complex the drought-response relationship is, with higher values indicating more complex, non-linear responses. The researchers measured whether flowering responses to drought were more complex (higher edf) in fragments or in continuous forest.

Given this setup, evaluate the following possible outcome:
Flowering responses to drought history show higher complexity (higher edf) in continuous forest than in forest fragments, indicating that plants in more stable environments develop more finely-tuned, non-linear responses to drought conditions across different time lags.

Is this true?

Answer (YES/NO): YES